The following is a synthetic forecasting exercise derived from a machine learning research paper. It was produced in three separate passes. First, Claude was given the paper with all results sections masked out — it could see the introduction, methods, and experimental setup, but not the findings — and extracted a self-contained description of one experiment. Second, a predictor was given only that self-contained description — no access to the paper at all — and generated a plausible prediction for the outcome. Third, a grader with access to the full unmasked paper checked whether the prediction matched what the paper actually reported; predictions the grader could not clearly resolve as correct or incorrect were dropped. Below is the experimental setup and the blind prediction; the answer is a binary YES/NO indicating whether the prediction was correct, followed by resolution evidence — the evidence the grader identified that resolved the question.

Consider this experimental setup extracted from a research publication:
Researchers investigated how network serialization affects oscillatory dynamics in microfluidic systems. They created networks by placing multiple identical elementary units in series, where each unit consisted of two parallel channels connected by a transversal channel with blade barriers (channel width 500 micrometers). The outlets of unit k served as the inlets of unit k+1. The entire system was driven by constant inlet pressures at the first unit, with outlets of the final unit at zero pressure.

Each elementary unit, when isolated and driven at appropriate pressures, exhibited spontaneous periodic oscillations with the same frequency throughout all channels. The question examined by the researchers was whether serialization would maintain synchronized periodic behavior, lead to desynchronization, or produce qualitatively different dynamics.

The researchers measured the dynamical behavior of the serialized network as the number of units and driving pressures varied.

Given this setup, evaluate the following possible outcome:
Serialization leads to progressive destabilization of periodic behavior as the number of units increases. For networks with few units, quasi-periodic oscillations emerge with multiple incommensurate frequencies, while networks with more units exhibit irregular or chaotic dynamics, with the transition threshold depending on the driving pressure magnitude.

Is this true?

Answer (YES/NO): NO